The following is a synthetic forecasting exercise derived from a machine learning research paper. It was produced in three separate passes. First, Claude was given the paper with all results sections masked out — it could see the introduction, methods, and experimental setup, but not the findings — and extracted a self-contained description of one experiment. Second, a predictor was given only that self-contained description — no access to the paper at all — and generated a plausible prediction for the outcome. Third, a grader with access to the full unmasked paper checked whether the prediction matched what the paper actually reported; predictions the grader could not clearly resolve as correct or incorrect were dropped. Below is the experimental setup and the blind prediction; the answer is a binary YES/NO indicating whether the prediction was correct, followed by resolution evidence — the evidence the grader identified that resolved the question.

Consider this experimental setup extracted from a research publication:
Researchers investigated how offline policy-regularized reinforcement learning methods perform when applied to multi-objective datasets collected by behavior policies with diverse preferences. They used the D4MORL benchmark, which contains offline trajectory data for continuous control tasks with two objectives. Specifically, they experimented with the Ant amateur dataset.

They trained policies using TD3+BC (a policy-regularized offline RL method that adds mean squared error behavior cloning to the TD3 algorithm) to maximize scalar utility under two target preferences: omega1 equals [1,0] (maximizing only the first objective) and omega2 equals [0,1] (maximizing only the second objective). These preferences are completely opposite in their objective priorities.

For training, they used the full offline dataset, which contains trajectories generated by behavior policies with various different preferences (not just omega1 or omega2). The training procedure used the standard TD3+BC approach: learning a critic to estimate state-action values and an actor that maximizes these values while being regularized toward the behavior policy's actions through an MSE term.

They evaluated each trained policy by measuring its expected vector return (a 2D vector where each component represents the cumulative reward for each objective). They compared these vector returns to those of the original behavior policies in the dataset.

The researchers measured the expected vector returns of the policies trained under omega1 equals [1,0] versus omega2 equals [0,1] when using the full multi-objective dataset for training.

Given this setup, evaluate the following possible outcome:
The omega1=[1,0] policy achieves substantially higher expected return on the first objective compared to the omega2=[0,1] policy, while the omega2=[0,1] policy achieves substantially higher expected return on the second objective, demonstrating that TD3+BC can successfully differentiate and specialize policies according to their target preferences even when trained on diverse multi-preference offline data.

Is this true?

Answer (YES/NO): NO